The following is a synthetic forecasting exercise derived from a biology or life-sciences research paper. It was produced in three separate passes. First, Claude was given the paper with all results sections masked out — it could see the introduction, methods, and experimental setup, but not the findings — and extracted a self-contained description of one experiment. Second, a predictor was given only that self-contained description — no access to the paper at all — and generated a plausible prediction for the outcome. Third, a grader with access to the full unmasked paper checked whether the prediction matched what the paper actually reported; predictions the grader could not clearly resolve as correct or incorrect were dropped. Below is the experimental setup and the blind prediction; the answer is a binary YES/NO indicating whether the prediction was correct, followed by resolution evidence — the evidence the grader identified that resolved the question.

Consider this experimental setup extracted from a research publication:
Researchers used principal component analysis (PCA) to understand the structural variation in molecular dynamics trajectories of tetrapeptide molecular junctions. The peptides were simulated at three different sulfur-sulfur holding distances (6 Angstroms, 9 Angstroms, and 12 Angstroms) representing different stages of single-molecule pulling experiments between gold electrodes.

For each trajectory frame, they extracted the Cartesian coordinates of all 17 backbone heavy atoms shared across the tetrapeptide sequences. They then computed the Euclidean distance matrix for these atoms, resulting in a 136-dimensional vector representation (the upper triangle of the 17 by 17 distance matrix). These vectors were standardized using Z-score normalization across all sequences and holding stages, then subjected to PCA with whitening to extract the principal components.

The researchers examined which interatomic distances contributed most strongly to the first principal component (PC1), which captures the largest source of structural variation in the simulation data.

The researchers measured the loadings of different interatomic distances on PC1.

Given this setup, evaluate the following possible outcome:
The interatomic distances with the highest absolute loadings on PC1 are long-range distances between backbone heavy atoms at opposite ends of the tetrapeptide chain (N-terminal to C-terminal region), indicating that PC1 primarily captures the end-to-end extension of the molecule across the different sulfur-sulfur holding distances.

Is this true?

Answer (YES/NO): NO